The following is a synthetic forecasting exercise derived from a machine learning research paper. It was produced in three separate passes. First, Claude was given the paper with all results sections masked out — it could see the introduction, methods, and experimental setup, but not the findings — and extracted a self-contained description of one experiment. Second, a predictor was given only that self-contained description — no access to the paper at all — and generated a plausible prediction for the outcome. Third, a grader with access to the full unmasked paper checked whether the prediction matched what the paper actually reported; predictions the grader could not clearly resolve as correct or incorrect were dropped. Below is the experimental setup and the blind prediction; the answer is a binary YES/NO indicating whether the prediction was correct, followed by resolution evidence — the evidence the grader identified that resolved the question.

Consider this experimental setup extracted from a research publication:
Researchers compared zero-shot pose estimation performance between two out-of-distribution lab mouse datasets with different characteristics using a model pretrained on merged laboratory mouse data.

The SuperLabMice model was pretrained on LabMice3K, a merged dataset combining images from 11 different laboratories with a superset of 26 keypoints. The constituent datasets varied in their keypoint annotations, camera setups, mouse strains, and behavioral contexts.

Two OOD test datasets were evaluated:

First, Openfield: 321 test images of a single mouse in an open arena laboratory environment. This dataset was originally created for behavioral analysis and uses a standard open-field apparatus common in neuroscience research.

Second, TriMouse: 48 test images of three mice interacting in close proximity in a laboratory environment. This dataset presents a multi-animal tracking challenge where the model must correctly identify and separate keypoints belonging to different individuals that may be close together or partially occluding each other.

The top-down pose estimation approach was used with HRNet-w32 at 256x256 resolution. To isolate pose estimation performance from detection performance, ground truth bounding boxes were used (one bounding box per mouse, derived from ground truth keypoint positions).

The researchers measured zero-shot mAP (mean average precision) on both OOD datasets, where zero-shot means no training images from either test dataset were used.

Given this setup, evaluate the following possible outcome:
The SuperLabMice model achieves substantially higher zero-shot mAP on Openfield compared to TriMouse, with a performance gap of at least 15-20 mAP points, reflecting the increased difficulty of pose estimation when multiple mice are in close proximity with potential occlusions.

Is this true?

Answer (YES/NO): YES